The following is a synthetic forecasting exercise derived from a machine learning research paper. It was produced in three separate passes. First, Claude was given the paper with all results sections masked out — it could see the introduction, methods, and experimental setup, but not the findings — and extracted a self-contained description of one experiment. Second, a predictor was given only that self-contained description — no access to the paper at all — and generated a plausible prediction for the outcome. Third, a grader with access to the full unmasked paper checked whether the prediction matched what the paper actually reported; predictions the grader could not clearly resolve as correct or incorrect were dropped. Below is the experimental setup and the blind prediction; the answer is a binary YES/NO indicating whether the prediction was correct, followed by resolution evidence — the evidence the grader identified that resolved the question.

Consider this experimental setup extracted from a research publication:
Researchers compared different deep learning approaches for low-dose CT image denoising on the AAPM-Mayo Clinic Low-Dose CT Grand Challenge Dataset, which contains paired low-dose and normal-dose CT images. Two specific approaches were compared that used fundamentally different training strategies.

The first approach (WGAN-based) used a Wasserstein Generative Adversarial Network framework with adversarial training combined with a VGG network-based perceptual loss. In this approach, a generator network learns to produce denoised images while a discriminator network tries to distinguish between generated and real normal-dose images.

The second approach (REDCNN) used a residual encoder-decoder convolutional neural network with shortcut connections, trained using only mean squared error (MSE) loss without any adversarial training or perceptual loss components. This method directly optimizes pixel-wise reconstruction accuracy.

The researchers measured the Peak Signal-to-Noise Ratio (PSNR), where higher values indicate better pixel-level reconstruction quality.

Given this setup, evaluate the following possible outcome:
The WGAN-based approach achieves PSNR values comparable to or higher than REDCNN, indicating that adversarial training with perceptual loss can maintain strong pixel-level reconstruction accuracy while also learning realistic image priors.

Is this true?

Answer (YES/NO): NO